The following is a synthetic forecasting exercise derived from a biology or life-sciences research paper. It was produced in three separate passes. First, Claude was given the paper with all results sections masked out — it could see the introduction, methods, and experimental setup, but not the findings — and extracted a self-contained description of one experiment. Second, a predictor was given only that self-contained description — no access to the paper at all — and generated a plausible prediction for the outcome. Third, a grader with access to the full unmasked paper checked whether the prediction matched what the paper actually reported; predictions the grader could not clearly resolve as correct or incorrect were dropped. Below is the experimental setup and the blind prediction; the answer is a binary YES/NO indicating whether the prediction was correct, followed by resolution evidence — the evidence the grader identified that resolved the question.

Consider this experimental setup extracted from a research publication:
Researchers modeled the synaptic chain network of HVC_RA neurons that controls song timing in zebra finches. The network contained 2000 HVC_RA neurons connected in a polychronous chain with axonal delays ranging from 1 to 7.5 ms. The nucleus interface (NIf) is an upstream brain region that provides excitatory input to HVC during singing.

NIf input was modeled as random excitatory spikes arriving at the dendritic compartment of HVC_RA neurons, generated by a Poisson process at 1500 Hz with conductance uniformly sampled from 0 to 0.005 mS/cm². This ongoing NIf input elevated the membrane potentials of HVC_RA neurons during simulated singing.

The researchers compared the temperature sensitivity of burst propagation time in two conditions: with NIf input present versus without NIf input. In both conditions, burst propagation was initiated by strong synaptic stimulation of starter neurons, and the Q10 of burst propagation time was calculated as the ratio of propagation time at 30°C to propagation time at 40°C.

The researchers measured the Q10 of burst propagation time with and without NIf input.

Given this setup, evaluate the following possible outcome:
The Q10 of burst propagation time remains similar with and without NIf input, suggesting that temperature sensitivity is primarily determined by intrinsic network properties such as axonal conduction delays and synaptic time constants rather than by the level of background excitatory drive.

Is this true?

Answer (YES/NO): NO